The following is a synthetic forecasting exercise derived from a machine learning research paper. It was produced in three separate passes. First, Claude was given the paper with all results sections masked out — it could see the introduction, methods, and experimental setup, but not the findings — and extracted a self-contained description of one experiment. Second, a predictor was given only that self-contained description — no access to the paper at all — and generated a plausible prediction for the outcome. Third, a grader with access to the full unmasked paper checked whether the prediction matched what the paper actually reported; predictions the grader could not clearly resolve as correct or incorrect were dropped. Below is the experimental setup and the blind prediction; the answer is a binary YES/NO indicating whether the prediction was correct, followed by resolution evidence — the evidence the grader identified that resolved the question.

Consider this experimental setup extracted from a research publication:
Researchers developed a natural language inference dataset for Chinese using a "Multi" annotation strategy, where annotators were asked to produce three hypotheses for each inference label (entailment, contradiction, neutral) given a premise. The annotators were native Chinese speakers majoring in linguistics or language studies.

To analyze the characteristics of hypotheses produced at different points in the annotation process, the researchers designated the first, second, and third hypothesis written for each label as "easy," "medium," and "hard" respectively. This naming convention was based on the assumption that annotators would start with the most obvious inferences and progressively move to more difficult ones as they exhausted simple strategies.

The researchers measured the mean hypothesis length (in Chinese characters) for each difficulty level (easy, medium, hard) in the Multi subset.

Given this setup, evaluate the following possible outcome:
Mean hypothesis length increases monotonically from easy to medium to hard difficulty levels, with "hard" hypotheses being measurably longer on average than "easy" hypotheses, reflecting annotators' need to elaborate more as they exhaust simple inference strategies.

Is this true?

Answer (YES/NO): YES